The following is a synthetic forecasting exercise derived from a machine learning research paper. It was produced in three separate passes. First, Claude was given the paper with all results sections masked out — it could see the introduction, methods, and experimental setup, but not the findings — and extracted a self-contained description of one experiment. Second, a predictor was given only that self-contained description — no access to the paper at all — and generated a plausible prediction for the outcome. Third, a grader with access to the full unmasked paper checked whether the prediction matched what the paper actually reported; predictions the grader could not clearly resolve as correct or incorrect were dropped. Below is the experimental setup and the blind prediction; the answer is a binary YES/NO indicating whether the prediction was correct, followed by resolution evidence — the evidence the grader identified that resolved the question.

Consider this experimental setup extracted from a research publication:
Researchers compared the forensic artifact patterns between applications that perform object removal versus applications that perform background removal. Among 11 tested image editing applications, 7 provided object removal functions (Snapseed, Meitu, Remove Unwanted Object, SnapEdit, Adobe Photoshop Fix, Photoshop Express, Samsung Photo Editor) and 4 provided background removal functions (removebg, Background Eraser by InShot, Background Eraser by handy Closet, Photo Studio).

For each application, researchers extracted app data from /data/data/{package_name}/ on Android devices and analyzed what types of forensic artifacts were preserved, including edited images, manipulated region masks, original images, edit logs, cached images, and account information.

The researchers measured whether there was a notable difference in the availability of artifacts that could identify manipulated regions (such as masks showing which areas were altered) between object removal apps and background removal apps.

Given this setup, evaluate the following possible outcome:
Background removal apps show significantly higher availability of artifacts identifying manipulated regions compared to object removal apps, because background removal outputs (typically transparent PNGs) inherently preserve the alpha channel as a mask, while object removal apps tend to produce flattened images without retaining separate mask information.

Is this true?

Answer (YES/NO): NO